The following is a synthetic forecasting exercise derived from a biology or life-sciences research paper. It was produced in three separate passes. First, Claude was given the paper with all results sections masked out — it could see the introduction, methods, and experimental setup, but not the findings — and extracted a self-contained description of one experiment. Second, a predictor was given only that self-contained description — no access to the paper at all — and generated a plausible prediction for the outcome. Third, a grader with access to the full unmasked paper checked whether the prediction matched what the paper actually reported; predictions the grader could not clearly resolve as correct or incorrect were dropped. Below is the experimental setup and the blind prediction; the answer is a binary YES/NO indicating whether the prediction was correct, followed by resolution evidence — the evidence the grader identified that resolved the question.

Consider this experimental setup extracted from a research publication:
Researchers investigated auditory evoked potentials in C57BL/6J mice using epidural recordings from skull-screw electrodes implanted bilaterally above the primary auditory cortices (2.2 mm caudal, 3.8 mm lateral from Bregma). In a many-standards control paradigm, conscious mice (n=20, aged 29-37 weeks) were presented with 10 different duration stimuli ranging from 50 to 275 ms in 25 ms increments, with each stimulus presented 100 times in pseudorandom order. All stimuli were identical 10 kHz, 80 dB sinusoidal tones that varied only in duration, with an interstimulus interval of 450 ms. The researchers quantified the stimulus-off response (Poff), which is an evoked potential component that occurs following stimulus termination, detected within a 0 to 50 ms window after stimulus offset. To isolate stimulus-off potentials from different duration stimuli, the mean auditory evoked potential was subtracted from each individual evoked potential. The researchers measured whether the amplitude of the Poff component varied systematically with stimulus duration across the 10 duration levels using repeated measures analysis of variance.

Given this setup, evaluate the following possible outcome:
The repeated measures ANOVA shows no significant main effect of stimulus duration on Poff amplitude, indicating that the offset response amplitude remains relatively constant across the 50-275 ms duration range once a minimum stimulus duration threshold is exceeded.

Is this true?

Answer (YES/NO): YES